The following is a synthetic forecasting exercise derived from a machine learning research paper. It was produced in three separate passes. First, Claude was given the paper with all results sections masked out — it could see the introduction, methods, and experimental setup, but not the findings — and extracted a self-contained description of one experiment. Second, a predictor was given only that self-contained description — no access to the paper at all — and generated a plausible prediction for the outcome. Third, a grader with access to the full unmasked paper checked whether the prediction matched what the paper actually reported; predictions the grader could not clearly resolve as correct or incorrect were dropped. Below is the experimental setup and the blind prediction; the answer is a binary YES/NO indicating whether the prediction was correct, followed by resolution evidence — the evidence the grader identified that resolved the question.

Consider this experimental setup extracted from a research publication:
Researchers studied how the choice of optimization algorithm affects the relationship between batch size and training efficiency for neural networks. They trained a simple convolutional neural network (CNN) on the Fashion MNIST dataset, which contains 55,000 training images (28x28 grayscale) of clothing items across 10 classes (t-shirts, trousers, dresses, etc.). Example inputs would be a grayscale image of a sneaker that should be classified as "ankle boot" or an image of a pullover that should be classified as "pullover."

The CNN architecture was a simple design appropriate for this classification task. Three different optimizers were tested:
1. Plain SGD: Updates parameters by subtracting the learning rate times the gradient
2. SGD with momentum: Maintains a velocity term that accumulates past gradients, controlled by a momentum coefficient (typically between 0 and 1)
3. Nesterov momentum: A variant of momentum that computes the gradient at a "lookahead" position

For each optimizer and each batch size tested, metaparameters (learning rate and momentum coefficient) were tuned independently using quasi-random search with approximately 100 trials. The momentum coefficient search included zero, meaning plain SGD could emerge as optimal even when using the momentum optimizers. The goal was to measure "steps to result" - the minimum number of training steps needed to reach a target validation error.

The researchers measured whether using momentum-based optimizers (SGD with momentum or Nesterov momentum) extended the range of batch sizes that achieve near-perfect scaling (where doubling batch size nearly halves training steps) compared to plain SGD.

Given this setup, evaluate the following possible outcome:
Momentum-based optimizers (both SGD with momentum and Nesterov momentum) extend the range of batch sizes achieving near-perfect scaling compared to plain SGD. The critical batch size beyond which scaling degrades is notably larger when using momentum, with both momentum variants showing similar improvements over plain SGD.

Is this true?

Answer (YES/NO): YES